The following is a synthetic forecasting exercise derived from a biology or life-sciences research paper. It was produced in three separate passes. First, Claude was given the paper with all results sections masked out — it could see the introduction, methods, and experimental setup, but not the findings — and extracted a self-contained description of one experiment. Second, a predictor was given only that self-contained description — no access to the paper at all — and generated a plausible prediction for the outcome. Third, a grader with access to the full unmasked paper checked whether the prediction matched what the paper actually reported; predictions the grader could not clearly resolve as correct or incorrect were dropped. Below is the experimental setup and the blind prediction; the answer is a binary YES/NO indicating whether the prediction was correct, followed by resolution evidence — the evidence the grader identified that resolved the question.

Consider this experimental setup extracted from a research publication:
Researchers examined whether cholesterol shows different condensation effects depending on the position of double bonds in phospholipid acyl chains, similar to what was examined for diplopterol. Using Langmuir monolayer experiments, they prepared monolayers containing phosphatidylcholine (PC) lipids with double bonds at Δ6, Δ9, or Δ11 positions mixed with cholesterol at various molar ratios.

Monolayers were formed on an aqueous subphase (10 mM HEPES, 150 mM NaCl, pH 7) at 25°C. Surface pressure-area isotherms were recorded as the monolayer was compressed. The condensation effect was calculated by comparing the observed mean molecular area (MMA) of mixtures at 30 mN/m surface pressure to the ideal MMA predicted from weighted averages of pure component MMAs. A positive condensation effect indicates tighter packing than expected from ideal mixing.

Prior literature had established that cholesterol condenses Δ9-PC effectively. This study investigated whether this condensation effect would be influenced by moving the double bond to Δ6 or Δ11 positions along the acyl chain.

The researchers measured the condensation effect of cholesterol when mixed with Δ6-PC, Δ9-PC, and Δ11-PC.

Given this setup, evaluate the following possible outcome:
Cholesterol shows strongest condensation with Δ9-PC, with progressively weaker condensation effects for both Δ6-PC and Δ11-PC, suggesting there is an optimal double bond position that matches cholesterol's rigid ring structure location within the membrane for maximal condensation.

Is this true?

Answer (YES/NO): NO